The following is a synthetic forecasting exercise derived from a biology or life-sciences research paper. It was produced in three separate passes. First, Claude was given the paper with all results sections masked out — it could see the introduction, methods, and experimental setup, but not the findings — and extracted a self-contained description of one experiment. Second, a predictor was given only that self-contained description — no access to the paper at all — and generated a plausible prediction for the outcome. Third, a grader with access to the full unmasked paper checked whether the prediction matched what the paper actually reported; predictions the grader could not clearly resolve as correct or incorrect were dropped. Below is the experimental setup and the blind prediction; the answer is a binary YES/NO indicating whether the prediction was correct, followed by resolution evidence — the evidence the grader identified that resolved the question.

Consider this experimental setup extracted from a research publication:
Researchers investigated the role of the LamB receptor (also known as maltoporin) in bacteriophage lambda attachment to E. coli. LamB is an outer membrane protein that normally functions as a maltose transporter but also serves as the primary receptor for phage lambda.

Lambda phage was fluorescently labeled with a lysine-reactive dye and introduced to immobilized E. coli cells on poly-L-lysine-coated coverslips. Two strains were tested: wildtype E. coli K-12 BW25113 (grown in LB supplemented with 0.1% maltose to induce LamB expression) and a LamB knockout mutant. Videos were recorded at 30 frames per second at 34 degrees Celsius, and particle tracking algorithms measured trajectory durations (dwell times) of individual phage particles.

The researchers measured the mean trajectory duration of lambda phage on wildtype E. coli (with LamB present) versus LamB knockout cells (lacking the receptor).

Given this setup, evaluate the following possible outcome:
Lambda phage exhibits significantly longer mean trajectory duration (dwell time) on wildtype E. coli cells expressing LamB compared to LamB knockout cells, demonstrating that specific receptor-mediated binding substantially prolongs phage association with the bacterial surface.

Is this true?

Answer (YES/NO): YES